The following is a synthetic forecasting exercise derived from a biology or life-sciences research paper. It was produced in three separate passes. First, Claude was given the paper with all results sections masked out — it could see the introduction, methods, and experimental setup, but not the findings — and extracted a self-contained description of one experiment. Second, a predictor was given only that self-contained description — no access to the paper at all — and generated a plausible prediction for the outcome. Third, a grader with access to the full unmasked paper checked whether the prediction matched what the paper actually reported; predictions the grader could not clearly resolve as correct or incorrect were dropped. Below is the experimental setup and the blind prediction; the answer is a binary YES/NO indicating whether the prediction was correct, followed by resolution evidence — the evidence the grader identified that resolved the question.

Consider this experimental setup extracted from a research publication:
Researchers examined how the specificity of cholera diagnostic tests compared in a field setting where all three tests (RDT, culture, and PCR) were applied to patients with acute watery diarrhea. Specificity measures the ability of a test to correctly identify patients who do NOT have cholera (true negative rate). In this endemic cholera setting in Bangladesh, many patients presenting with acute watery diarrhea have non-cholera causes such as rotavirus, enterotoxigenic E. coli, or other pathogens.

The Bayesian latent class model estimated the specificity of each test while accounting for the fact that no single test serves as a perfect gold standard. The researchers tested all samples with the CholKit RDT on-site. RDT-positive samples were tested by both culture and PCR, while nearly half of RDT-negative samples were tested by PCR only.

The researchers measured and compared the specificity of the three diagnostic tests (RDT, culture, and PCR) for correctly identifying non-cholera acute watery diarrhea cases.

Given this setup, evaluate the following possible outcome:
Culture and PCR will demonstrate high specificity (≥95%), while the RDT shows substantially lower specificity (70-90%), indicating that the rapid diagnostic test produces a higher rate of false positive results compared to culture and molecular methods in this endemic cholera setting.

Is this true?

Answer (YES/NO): NO